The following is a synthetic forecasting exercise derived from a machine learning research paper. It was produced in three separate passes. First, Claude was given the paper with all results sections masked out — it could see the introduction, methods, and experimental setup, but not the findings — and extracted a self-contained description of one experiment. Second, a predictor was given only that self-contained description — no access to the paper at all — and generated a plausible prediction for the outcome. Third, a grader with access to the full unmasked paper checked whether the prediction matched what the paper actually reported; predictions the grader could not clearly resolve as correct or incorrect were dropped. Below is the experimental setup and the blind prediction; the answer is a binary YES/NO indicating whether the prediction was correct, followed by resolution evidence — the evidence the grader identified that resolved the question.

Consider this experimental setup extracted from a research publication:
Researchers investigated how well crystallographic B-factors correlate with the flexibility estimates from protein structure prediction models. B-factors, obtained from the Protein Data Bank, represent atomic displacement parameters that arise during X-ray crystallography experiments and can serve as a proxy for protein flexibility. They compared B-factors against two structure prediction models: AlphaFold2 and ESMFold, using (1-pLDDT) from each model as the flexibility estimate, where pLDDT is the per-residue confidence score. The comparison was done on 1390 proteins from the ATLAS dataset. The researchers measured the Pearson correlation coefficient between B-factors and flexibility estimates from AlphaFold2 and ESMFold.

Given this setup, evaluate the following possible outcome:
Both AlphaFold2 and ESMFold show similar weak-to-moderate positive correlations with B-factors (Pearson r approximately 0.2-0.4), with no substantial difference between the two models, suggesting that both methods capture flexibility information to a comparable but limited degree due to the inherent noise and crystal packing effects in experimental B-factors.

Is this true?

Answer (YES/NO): NO